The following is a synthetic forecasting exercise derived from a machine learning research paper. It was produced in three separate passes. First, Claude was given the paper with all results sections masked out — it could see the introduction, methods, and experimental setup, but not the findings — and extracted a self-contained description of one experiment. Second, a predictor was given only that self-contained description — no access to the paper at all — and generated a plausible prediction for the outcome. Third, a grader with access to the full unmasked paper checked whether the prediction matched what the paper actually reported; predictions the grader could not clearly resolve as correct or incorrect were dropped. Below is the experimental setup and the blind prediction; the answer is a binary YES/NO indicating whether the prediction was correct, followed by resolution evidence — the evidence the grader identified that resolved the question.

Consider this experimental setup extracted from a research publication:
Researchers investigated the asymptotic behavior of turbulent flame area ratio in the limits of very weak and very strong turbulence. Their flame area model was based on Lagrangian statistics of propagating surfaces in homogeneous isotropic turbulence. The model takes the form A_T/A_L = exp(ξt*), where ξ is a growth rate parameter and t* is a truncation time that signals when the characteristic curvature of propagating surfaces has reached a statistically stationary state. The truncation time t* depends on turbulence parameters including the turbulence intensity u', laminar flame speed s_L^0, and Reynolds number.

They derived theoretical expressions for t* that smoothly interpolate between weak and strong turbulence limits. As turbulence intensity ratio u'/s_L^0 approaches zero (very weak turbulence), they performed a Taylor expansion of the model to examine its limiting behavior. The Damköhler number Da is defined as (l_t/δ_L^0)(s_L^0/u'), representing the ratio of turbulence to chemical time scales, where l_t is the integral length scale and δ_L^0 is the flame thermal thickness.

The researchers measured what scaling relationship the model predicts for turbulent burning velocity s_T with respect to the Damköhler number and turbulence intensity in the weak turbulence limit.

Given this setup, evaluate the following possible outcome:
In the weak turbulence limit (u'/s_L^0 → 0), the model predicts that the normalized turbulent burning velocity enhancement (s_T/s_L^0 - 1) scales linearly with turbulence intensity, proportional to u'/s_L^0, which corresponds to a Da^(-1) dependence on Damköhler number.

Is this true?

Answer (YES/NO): NO